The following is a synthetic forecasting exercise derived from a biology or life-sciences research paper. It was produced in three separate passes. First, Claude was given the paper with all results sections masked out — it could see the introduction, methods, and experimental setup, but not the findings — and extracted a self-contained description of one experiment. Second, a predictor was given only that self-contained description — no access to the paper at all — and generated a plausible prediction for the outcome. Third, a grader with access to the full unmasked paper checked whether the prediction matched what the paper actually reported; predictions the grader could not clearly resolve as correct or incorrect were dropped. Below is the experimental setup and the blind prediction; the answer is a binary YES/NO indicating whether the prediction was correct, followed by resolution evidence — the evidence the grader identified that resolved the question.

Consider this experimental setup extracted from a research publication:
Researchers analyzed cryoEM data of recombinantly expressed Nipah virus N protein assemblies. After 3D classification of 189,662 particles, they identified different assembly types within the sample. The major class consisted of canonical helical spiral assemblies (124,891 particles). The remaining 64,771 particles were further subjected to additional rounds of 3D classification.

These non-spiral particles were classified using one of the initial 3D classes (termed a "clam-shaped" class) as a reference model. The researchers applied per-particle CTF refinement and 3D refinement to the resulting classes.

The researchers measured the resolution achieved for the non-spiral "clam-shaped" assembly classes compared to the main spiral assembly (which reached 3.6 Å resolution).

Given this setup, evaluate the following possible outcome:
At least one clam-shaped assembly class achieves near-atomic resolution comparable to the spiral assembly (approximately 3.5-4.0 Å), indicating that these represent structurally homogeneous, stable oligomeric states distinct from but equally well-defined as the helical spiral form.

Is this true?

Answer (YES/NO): NO